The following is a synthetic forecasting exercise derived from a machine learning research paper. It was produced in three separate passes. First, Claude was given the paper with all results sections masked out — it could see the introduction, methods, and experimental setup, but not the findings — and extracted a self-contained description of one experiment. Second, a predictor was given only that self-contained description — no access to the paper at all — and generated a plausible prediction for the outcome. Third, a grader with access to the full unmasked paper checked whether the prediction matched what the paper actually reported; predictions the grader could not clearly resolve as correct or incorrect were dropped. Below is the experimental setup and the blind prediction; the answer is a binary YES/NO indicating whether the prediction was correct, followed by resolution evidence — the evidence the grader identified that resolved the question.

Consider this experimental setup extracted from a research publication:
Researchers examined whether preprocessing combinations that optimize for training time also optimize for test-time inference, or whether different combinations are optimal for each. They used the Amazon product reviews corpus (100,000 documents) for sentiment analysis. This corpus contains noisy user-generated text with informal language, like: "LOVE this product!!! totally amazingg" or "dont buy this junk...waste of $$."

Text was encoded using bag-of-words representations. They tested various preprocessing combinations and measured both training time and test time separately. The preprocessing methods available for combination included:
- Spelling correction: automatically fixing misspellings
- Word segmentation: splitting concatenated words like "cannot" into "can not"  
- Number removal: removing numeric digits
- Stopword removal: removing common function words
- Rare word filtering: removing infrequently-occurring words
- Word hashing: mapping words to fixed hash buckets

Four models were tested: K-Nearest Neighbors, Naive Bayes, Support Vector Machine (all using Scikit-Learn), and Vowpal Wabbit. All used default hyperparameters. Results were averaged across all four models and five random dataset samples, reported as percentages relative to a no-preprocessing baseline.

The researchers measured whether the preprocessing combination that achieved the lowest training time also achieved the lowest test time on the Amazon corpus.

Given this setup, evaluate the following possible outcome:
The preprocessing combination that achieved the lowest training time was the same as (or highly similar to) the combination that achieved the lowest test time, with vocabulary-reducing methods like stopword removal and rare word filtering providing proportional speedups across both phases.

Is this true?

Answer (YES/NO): NO